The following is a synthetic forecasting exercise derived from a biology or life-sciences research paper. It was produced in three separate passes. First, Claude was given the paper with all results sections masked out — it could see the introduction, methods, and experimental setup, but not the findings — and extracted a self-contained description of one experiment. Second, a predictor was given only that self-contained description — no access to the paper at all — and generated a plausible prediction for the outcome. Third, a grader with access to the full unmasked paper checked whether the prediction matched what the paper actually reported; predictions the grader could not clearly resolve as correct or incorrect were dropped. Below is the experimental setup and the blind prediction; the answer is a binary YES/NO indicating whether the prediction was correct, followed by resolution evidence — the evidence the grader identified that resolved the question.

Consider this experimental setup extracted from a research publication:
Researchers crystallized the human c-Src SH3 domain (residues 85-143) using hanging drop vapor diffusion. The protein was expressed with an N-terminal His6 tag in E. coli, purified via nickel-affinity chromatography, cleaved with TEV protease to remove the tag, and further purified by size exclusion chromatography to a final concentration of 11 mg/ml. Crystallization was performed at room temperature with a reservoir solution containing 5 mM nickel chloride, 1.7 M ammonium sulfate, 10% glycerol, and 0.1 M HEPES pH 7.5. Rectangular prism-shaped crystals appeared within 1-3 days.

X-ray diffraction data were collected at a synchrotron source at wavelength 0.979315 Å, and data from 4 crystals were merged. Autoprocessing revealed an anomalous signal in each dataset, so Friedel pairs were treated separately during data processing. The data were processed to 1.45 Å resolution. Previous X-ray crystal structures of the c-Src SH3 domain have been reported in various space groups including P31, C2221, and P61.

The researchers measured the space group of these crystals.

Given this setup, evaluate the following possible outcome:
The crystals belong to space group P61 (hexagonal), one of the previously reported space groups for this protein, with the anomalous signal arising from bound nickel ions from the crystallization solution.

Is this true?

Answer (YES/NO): NO